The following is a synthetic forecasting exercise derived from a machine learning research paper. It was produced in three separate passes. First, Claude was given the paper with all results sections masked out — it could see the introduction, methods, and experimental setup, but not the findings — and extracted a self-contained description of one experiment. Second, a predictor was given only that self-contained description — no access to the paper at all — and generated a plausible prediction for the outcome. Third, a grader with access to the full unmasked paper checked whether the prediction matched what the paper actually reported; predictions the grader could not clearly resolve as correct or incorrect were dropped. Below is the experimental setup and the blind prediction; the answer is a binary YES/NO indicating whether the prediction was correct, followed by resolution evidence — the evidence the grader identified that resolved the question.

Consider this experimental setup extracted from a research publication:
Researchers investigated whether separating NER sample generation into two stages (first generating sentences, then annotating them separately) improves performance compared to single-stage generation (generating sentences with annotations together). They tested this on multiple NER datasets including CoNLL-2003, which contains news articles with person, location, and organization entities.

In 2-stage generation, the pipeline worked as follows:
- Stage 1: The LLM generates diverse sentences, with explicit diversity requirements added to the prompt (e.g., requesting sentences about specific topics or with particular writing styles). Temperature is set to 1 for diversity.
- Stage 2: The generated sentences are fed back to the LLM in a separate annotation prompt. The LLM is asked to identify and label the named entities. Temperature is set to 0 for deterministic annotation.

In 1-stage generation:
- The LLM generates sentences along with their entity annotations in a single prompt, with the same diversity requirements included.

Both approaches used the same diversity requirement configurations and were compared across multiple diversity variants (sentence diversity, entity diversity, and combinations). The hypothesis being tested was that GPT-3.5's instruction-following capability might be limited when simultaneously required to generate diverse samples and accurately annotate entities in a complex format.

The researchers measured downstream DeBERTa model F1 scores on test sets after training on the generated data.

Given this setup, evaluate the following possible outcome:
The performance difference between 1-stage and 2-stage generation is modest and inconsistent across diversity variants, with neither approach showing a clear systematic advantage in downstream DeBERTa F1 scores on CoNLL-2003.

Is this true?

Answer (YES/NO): YES